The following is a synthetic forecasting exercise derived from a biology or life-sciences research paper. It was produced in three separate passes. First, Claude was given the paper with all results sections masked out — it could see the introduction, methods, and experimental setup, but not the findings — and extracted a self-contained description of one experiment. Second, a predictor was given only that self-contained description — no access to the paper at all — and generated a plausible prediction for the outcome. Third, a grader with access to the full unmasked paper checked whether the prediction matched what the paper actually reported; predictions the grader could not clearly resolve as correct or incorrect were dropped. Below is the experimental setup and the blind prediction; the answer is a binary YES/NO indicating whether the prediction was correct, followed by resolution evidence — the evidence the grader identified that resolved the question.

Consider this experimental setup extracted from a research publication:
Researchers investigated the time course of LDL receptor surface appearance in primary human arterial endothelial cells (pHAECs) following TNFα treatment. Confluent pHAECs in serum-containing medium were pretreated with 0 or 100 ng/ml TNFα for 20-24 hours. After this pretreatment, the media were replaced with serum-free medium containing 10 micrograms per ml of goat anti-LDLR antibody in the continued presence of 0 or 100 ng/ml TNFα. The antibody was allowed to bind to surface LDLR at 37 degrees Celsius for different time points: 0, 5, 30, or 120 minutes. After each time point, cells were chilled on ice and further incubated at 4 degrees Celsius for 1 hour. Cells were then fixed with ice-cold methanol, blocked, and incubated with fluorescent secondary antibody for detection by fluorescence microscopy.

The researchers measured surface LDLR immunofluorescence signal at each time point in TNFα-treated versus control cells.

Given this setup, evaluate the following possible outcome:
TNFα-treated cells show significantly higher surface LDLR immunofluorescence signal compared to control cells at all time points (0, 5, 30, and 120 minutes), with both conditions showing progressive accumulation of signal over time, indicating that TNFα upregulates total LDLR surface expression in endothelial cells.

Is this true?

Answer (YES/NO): NO